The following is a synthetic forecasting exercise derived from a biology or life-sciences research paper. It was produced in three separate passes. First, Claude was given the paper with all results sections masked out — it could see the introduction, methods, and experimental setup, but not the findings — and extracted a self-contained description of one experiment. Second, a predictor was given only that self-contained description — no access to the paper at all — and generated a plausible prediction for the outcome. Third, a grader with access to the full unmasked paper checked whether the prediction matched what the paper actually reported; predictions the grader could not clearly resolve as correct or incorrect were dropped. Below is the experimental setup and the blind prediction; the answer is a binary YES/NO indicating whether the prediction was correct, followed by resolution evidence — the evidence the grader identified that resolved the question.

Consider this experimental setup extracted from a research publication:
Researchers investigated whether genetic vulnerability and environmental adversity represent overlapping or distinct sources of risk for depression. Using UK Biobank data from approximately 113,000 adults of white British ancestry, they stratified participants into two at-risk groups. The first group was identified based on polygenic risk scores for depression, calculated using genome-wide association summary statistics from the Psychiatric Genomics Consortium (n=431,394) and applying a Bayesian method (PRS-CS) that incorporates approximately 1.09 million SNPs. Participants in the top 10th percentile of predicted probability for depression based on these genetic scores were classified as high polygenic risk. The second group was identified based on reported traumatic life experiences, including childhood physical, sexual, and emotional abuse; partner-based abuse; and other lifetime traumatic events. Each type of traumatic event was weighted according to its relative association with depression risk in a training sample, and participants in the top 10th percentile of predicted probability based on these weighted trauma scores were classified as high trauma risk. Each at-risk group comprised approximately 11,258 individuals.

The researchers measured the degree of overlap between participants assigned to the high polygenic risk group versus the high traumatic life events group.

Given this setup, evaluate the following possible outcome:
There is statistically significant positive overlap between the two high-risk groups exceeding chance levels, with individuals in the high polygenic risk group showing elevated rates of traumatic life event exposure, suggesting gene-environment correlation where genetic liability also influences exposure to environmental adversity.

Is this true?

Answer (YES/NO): NO